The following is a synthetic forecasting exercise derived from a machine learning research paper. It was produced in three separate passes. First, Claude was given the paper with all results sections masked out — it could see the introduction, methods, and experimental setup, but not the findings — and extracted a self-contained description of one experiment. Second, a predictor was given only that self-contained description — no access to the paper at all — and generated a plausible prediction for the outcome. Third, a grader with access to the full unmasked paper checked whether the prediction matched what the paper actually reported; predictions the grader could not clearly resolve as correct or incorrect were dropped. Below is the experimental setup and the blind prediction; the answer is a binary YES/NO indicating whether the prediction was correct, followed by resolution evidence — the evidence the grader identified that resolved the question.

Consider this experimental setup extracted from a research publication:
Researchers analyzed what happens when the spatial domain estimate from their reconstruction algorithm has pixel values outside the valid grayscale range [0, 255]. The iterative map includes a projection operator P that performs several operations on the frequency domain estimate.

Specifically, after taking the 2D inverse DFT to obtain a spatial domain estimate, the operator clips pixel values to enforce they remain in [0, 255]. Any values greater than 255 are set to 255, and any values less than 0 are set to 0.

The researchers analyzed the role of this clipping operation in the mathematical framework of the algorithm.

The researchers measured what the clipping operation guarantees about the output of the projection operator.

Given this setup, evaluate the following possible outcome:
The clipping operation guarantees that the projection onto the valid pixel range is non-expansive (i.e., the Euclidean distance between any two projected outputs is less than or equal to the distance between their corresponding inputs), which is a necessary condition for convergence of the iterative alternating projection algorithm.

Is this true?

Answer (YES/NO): YES